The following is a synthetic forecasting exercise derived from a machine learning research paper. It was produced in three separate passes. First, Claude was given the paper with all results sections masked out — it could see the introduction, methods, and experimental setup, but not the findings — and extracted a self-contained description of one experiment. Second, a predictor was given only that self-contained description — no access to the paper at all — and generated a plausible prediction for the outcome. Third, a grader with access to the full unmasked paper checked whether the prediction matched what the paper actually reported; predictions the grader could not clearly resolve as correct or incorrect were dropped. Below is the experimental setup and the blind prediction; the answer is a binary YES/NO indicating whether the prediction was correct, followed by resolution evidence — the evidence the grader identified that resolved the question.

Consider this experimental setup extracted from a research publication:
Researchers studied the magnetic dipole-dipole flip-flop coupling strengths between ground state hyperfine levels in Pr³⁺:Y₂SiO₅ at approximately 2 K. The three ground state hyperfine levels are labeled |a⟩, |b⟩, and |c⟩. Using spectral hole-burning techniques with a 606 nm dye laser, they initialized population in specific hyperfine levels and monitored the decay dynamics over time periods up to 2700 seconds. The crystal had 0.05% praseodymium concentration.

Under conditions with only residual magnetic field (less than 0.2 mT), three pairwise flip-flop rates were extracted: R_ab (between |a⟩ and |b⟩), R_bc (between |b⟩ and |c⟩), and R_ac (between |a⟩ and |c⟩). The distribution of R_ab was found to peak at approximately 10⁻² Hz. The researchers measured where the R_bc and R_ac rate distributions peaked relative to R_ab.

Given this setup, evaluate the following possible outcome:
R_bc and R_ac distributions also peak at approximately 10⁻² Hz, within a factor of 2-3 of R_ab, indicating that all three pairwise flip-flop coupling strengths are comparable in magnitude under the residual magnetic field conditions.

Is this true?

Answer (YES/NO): NO